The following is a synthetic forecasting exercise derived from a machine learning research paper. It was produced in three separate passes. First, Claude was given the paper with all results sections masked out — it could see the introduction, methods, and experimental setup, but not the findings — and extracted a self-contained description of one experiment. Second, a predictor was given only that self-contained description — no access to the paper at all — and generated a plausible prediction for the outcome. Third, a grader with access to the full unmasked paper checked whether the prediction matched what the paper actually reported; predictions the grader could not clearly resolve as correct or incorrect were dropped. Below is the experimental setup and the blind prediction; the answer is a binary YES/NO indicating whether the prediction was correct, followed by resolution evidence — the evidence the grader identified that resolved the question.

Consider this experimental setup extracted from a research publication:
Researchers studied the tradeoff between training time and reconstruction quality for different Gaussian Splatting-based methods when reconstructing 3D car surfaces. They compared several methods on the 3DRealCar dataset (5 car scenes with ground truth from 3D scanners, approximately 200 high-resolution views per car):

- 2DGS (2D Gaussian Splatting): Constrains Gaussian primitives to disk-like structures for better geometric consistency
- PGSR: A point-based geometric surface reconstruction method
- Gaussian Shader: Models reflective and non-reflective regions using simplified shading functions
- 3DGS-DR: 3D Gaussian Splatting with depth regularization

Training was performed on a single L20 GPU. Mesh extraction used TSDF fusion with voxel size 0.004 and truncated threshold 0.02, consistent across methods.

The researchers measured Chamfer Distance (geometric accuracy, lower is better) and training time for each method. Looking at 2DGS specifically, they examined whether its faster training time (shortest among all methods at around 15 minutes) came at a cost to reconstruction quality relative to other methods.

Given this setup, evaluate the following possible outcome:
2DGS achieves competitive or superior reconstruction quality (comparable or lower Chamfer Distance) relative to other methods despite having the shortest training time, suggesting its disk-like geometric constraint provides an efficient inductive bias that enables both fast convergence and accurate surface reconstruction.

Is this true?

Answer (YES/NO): NO